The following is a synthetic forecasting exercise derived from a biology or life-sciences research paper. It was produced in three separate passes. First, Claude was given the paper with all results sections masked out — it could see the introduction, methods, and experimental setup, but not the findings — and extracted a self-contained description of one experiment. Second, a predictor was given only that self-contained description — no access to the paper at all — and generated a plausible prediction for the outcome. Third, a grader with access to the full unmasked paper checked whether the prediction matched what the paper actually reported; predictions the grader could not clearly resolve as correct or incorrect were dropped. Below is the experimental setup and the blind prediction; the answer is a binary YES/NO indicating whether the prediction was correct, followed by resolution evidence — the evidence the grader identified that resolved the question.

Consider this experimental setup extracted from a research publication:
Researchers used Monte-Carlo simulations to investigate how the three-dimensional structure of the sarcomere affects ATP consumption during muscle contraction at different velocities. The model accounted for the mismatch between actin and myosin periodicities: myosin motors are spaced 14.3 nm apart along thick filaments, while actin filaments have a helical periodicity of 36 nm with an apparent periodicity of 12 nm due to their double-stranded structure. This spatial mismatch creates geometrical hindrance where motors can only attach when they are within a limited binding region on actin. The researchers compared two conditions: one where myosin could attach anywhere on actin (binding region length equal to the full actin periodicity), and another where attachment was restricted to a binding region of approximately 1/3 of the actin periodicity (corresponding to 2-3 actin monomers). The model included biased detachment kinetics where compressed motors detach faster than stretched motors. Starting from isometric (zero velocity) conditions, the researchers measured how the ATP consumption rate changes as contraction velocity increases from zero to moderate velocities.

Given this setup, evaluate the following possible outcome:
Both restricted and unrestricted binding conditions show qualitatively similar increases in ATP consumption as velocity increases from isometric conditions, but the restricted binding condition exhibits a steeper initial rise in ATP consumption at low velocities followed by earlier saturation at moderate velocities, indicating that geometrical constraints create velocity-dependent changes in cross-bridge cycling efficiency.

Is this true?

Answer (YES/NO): NO